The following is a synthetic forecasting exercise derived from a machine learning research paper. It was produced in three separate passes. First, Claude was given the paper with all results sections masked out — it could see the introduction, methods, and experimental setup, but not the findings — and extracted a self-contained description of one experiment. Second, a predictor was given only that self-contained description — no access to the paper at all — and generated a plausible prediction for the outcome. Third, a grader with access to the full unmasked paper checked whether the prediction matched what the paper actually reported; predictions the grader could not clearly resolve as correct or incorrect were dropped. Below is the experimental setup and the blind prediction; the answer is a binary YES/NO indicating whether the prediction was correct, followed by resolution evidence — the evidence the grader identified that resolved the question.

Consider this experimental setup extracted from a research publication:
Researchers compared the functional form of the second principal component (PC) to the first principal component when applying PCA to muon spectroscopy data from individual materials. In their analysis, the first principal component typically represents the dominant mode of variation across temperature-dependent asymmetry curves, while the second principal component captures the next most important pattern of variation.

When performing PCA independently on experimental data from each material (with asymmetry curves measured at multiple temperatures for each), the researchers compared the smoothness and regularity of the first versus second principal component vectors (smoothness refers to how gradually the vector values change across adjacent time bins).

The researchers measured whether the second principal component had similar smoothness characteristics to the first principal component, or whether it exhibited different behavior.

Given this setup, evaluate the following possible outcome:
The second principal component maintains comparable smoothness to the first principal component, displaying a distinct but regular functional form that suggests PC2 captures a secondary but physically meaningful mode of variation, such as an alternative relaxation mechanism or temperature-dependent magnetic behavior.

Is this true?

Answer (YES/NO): NO